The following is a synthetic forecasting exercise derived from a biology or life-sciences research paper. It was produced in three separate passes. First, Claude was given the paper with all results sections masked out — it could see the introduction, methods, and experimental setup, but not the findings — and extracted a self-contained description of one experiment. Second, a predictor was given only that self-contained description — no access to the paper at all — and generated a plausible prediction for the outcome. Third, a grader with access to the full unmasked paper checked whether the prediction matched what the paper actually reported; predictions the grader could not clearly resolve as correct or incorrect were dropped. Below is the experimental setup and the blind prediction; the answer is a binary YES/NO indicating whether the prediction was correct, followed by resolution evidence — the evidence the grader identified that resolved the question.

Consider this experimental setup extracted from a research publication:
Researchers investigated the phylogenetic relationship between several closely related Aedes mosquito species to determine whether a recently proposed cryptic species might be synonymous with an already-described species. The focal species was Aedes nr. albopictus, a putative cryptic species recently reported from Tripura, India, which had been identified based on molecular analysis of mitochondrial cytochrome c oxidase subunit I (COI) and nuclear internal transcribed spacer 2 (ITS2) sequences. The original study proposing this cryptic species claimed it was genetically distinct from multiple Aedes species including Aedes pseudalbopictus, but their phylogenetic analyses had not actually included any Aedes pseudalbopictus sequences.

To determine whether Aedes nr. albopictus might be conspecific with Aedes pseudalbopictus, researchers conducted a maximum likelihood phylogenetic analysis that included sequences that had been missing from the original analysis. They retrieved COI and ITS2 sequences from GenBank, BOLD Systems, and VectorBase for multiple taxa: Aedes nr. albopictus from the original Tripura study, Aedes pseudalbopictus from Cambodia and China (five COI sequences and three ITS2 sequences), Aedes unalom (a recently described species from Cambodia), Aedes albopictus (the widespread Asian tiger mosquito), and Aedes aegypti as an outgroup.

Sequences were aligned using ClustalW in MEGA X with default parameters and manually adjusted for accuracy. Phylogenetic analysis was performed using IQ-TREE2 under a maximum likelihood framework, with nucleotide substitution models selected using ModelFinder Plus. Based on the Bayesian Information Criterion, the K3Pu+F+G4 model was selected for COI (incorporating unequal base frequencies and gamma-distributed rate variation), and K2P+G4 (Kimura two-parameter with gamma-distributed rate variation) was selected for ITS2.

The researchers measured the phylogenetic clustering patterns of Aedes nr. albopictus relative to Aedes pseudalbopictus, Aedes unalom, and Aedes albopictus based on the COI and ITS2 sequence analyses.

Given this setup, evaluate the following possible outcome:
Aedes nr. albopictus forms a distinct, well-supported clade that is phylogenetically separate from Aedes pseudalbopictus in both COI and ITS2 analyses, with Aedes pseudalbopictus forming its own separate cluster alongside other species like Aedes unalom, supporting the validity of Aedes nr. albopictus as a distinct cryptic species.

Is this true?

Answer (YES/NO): NO